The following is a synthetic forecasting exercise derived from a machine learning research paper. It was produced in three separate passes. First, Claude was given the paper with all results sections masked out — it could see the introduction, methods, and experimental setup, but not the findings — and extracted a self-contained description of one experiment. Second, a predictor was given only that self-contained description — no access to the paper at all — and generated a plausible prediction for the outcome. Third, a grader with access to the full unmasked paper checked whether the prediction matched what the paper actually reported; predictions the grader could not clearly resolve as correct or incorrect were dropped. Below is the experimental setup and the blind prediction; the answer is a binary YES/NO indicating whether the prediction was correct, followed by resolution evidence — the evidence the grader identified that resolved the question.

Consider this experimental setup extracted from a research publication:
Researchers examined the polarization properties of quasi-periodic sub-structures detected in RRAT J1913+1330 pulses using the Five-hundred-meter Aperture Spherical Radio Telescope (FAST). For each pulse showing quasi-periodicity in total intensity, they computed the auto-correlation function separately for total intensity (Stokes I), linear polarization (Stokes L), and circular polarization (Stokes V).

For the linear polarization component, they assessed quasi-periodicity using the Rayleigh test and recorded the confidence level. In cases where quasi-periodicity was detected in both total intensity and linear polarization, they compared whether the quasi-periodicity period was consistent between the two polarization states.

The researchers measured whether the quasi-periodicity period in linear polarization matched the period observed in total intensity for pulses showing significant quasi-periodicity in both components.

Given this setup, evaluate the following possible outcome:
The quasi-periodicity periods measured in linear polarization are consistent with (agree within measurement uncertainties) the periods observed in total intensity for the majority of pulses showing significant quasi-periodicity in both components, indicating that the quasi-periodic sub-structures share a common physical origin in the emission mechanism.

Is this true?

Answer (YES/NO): YES